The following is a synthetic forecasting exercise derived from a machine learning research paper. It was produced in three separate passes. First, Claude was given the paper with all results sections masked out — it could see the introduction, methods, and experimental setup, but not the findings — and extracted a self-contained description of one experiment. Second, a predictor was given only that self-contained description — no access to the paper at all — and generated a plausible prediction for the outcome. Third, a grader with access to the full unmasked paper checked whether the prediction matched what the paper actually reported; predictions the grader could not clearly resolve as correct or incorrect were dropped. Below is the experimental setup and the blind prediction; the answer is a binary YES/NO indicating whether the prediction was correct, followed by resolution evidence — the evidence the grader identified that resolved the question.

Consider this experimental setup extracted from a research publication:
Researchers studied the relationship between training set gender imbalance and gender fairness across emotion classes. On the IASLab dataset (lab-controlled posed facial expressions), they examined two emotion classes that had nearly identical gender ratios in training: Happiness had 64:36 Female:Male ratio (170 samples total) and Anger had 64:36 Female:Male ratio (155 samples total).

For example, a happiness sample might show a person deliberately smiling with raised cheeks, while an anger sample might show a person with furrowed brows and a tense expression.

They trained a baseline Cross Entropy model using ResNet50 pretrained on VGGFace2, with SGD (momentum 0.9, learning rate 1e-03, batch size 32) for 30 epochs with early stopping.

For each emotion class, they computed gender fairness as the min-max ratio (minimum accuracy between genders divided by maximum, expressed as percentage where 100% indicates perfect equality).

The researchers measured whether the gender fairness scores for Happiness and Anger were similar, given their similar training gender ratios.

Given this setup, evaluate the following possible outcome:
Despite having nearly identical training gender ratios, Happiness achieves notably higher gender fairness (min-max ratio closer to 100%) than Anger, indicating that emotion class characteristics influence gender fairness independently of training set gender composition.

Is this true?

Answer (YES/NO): YES